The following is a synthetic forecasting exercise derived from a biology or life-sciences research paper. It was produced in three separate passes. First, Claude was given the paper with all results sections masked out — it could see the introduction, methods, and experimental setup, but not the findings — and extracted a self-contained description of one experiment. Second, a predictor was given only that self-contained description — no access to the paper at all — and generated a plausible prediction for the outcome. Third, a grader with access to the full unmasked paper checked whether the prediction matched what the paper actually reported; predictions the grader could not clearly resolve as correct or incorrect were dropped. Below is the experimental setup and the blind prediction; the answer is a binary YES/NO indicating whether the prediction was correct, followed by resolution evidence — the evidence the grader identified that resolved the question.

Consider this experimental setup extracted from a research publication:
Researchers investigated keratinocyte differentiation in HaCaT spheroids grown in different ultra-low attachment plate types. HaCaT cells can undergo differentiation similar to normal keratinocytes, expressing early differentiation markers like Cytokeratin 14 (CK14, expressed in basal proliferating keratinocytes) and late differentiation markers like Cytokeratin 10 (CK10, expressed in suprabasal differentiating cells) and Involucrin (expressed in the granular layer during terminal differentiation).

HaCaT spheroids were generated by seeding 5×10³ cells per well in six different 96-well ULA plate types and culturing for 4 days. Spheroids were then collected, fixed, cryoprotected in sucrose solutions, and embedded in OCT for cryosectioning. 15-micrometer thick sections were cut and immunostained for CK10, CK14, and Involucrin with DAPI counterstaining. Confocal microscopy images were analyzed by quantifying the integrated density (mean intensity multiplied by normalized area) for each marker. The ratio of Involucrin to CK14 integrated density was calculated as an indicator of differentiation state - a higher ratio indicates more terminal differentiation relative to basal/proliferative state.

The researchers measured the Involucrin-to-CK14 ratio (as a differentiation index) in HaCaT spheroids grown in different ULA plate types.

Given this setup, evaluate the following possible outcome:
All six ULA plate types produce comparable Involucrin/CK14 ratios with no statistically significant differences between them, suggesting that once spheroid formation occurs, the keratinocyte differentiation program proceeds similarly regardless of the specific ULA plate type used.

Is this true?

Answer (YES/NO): NO